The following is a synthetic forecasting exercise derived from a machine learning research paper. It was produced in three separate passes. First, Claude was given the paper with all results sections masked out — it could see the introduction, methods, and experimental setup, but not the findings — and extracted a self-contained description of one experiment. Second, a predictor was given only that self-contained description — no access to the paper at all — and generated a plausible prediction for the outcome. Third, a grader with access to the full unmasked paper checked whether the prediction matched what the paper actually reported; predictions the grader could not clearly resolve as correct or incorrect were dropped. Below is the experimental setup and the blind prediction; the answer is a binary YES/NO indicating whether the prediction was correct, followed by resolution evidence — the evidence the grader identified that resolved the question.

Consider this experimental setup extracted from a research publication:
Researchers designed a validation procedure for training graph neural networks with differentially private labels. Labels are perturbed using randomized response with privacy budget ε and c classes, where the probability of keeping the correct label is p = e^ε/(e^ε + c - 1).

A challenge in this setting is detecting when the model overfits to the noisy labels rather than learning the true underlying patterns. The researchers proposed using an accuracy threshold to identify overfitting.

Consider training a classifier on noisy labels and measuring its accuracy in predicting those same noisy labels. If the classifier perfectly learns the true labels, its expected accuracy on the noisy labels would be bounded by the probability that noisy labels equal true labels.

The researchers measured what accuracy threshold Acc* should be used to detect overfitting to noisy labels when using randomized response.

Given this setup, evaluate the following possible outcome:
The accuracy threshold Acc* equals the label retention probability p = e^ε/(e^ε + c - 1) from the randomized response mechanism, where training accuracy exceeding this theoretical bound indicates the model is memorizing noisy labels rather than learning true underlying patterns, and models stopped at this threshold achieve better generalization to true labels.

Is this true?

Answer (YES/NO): YES